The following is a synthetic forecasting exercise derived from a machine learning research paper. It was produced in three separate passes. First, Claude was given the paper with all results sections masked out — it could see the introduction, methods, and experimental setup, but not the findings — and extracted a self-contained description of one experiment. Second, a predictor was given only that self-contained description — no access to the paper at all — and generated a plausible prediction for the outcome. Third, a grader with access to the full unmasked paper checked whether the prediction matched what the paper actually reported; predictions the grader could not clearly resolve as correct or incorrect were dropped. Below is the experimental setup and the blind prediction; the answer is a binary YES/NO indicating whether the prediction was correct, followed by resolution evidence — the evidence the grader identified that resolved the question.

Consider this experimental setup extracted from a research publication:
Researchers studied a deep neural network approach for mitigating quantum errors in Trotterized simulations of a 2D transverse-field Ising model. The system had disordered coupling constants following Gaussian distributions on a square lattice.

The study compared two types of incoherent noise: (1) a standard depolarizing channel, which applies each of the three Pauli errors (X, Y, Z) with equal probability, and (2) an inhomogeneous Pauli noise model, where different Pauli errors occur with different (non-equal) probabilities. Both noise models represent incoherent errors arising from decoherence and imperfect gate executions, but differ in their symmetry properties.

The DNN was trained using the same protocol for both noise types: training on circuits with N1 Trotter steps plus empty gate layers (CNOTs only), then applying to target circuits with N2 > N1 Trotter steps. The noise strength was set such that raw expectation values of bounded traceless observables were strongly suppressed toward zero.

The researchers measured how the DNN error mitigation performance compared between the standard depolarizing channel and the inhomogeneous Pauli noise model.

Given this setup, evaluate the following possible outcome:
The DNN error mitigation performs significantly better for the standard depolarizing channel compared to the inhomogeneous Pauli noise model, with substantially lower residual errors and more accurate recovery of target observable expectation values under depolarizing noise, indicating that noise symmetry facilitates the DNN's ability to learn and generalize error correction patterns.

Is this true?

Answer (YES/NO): NO